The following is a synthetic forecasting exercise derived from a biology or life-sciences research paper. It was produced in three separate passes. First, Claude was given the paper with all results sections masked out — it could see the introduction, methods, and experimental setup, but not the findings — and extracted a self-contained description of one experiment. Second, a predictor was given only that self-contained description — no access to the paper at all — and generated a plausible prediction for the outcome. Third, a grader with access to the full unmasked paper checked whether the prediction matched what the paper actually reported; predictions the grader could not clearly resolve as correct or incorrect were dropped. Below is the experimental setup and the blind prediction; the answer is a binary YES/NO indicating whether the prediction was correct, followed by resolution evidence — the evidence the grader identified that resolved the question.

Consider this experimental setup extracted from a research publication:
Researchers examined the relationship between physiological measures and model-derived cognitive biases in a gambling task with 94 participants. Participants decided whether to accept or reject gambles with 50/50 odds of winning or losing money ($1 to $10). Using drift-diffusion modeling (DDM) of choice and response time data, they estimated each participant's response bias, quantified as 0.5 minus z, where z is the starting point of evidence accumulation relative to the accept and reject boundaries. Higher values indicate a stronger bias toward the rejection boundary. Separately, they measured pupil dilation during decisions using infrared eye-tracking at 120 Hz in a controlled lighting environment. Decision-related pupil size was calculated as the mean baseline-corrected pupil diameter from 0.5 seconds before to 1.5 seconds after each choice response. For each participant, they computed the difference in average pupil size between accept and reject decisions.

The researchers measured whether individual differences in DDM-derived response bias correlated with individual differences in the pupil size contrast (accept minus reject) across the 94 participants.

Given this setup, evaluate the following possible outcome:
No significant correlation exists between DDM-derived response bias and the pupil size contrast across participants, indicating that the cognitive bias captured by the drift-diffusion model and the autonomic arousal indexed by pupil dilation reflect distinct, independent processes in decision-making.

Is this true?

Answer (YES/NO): NO